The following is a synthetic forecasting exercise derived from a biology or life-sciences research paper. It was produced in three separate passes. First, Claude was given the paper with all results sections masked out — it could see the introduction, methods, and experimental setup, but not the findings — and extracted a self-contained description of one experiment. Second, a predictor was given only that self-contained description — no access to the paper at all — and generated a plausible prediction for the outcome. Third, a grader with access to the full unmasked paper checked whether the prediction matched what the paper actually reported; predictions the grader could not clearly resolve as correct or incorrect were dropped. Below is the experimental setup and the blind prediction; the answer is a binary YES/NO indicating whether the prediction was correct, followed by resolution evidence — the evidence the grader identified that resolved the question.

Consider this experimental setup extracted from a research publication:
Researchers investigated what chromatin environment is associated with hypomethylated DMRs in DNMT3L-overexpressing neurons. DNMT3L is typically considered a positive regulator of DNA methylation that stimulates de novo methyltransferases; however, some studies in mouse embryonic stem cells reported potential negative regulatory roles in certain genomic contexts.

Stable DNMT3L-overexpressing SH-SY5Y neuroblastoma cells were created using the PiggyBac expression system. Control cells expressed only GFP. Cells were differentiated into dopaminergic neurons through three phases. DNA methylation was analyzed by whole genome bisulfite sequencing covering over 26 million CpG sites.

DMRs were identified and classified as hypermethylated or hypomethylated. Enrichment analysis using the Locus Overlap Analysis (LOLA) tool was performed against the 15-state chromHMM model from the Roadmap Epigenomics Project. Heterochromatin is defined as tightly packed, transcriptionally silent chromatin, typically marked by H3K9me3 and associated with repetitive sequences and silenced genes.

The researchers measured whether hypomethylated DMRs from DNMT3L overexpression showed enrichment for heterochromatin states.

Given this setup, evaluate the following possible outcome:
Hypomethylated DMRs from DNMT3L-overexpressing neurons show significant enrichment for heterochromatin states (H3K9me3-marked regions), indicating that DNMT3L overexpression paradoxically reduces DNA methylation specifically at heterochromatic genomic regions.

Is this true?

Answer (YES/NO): YES